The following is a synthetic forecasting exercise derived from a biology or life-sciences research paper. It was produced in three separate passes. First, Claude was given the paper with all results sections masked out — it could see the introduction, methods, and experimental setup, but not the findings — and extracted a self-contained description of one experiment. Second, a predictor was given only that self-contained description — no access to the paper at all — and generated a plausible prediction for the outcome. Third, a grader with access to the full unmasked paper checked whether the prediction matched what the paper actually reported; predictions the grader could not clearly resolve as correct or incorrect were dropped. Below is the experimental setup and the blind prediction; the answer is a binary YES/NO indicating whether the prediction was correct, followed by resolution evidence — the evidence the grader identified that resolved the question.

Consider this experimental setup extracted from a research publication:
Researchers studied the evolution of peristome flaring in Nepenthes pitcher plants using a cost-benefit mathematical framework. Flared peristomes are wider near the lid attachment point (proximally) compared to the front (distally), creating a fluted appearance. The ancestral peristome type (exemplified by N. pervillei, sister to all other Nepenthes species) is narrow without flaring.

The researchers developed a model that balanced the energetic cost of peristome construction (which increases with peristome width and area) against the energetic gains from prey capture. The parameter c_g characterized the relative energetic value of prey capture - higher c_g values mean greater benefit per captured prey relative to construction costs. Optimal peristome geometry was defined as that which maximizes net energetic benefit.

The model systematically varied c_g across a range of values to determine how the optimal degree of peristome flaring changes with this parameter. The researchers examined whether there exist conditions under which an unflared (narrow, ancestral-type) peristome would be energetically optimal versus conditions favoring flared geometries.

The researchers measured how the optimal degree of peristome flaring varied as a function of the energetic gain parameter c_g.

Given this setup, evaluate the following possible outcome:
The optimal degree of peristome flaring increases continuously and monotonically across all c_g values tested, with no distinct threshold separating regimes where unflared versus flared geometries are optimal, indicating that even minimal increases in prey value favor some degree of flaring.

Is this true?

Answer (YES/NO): NO